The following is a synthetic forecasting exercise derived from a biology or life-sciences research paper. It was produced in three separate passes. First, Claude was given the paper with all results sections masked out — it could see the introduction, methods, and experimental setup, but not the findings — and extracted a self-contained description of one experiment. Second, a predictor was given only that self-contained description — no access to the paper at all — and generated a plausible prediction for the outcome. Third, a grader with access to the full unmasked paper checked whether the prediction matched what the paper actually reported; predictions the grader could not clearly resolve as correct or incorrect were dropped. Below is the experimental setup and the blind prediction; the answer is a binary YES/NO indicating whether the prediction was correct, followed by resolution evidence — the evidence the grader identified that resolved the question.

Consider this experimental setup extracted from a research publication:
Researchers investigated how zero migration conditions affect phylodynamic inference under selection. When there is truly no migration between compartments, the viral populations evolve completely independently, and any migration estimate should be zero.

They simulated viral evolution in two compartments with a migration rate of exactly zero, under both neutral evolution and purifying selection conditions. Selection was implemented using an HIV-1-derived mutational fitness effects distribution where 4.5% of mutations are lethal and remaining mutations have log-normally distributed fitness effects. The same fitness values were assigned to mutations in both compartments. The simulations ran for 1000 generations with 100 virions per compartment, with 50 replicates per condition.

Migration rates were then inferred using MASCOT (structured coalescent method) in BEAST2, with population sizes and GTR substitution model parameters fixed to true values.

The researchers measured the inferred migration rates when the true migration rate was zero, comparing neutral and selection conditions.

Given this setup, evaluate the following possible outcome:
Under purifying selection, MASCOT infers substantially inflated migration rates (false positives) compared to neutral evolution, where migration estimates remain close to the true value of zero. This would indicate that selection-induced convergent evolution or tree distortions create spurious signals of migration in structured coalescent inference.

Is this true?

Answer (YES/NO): NO